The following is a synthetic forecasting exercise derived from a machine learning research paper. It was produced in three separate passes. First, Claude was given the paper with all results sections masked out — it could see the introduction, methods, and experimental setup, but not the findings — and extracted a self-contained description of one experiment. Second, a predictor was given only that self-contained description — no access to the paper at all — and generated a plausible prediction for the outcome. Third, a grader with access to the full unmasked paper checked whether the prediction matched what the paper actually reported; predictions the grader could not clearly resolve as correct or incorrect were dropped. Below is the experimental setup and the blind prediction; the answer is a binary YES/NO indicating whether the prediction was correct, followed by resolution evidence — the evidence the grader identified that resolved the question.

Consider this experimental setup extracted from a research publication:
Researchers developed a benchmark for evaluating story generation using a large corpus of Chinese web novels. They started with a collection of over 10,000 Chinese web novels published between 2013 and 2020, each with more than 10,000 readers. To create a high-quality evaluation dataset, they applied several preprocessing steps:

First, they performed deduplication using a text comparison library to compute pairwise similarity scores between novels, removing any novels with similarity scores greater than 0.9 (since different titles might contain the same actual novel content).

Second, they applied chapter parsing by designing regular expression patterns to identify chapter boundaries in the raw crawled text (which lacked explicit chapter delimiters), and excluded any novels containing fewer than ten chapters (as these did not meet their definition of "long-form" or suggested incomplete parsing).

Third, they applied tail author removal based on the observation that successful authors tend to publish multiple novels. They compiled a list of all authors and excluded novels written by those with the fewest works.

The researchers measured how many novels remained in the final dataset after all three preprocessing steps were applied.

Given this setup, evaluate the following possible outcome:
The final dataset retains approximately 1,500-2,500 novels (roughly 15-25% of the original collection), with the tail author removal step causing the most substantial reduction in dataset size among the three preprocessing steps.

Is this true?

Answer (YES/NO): NO